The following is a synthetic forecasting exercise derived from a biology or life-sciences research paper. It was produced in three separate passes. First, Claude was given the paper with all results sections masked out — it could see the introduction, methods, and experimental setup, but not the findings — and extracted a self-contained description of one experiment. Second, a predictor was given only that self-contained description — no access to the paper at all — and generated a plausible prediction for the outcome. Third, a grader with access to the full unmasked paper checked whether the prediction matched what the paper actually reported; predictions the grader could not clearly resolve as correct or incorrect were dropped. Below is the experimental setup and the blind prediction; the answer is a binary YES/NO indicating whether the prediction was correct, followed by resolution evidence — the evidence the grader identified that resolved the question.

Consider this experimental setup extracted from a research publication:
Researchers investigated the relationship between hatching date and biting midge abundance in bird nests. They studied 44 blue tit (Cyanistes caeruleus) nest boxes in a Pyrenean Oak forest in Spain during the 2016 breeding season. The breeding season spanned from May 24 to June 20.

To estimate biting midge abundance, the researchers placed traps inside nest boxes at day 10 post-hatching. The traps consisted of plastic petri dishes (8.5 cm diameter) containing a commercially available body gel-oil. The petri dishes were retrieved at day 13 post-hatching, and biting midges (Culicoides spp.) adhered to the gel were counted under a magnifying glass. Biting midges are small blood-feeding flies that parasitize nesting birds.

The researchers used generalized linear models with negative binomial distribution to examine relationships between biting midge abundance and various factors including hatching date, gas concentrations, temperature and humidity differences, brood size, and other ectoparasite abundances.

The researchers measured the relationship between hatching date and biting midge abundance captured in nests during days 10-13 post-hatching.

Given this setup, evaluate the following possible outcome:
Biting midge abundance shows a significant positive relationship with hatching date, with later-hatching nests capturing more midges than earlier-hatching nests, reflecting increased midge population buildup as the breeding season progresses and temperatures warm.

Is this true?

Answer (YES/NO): YES